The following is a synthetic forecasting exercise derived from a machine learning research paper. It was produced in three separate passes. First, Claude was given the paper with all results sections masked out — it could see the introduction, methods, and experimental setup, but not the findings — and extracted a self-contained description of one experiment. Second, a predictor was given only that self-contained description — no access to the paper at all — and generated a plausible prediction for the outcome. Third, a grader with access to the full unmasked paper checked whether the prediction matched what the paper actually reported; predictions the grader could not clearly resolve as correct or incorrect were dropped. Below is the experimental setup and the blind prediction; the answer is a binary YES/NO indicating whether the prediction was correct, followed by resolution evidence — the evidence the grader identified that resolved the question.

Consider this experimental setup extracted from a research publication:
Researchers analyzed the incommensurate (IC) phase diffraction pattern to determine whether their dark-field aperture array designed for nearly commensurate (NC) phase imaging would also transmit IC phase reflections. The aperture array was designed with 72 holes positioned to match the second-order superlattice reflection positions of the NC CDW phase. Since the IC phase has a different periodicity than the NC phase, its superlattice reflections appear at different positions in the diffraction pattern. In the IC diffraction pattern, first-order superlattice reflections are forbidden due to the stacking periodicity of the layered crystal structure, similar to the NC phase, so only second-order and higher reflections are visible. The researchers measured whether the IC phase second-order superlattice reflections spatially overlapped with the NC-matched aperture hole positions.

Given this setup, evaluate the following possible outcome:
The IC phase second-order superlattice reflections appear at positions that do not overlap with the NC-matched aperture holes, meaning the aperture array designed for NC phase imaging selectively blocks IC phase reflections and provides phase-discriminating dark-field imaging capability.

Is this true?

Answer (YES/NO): YES